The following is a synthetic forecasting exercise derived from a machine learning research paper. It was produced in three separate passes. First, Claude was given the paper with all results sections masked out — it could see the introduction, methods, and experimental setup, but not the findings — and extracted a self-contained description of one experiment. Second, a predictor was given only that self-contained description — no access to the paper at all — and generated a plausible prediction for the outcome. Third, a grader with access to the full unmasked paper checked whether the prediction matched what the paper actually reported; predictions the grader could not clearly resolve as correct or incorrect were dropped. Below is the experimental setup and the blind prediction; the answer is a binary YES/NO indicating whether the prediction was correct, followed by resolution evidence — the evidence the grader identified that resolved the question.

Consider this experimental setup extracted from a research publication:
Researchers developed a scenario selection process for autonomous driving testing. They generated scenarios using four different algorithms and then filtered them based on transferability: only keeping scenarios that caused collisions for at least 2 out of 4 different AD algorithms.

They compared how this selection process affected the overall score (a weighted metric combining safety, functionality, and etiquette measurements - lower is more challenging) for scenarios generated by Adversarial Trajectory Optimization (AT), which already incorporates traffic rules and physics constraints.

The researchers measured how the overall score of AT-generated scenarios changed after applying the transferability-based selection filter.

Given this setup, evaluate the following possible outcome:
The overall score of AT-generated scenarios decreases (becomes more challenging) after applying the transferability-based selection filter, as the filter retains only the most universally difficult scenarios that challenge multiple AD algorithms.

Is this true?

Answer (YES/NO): YES